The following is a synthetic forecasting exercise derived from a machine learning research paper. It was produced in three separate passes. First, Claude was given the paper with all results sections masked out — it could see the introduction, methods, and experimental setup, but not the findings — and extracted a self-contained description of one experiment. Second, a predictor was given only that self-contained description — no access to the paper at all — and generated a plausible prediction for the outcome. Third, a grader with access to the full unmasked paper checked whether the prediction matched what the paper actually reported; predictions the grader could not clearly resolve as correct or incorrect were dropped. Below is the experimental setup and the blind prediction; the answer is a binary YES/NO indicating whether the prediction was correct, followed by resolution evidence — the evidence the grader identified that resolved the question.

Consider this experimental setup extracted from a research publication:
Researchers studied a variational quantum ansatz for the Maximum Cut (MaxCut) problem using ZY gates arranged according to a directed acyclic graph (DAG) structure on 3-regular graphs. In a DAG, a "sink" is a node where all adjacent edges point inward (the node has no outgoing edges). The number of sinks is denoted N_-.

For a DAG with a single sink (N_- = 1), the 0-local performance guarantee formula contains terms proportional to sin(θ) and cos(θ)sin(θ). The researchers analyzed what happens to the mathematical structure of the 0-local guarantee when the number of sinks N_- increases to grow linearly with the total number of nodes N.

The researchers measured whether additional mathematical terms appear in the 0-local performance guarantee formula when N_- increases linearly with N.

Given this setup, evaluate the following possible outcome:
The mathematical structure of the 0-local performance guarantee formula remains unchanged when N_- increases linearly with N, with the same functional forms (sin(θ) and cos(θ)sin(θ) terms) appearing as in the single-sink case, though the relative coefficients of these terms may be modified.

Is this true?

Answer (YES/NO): NO